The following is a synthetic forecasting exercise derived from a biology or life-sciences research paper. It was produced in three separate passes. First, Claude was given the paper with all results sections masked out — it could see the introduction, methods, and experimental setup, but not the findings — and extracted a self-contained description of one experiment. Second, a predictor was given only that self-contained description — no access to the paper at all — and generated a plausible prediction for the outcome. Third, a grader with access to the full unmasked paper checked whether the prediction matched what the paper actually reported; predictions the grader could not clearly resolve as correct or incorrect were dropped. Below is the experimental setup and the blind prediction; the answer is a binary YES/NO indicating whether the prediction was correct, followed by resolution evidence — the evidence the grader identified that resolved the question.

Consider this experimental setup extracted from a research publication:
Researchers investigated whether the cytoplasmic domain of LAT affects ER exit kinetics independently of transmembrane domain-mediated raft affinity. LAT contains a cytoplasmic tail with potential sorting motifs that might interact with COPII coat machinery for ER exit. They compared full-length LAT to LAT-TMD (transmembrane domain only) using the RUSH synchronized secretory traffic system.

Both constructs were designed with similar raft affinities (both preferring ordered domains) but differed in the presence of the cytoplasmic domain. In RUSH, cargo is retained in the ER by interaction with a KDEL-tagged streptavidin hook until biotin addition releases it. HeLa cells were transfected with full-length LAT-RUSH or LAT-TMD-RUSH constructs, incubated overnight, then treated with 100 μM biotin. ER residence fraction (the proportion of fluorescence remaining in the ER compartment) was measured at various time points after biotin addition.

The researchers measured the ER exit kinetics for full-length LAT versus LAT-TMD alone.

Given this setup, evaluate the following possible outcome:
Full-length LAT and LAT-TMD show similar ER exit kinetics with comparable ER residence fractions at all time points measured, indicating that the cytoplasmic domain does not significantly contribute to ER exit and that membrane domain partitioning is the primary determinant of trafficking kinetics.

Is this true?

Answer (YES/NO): NO